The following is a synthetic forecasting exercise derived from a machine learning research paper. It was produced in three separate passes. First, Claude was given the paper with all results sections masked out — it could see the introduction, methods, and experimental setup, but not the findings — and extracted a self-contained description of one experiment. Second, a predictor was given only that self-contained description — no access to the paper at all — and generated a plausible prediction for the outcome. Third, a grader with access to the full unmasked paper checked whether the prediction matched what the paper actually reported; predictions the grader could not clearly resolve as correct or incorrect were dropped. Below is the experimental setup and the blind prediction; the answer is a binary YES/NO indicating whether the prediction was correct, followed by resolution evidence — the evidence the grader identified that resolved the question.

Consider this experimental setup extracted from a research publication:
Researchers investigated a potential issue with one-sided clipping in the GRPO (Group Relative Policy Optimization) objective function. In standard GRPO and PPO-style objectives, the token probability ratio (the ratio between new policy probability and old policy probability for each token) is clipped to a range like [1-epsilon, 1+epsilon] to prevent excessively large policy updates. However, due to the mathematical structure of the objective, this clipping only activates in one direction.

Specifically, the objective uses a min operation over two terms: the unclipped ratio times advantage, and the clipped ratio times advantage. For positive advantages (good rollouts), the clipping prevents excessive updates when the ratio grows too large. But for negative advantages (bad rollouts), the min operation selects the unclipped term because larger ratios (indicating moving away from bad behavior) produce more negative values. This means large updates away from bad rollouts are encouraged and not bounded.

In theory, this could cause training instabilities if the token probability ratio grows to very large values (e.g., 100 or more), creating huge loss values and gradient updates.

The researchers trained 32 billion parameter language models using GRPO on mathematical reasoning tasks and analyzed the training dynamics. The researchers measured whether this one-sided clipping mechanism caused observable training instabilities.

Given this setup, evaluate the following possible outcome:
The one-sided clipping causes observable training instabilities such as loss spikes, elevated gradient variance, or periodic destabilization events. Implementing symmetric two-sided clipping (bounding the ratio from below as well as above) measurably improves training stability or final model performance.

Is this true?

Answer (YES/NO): YES